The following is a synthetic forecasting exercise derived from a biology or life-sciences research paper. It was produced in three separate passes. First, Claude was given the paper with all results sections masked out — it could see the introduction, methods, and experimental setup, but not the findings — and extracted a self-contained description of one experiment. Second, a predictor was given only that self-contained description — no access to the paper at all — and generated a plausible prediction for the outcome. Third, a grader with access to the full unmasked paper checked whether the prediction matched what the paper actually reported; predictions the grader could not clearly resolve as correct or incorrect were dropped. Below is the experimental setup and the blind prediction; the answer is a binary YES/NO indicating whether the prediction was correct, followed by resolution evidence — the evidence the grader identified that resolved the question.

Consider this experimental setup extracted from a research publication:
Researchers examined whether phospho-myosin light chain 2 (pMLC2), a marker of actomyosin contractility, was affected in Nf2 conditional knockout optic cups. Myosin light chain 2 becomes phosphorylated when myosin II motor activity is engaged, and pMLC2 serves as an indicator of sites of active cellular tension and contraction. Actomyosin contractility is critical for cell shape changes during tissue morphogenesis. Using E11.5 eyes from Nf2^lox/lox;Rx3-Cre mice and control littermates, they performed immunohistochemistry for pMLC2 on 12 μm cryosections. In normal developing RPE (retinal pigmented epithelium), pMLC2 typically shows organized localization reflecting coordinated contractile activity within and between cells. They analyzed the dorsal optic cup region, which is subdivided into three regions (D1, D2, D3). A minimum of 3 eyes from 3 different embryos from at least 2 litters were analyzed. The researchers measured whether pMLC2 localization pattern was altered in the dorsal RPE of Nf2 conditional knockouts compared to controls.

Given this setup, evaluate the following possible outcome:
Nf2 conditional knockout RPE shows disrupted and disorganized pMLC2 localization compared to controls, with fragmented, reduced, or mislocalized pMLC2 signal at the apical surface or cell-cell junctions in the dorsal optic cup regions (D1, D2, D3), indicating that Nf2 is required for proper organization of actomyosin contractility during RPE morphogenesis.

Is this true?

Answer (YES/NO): YES